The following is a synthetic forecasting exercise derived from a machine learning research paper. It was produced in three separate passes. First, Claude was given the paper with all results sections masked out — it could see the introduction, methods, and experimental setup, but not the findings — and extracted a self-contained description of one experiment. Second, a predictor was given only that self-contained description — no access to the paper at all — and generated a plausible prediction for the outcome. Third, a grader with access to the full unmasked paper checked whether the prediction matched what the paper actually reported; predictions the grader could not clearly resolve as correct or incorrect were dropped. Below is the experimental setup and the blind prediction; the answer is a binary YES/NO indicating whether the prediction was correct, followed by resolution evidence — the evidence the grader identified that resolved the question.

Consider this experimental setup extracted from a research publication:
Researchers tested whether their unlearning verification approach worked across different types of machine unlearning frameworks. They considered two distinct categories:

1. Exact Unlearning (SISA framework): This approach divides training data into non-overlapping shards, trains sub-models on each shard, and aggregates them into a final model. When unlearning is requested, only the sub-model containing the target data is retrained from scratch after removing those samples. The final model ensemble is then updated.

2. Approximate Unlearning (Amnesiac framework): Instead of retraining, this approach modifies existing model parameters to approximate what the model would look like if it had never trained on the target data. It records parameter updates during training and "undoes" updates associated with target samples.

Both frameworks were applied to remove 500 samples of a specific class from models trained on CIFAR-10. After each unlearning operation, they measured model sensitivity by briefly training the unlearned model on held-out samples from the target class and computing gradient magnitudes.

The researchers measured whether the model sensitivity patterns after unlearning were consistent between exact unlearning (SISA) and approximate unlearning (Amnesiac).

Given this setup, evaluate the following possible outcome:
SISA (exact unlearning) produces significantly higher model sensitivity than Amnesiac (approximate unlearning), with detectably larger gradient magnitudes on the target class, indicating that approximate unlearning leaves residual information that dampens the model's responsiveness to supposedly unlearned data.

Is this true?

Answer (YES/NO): NO